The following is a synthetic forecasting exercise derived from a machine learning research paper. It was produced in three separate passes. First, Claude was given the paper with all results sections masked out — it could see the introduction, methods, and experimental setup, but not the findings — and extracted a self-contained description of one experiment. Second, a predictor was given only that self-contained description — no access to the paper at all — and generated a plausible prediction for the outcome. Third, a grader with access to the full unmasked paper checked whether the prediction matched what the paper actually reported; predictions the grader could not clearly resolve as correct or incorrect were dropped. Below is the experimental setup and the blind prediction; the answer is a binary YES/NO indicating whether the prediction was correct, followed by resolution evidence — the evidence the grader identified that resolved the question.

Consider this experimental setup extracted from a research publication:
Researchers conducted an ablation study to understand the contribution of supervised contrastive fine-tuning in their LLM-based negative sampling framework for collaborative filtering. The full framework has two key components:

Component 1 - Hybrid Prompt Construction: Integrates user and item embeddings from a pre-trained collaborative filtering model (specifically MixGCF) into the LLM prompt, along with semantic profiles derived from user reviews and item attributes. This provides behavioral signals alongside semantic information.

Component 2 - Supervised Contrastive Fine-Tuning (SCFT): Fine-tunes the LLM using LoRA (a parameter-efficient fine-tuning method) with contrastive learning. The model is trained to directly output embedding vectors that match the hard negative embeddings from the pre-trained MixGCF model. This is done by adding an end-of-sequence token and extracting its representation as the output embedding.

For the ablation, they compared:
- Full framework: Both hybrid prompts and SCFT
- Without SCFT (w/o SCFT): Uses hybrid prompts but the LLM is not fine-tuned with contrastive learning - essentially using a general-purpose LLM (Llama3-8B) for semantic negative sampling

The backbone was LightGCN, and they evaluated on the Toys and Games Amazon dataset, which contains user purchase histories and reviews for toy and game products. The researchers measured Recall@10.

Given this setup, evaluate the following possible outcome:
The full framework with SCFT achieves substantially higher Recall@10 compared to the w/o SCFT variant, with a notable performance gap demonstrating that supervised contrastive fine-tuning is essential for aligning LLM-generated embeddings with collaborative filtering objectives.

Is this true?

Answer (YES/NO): YES